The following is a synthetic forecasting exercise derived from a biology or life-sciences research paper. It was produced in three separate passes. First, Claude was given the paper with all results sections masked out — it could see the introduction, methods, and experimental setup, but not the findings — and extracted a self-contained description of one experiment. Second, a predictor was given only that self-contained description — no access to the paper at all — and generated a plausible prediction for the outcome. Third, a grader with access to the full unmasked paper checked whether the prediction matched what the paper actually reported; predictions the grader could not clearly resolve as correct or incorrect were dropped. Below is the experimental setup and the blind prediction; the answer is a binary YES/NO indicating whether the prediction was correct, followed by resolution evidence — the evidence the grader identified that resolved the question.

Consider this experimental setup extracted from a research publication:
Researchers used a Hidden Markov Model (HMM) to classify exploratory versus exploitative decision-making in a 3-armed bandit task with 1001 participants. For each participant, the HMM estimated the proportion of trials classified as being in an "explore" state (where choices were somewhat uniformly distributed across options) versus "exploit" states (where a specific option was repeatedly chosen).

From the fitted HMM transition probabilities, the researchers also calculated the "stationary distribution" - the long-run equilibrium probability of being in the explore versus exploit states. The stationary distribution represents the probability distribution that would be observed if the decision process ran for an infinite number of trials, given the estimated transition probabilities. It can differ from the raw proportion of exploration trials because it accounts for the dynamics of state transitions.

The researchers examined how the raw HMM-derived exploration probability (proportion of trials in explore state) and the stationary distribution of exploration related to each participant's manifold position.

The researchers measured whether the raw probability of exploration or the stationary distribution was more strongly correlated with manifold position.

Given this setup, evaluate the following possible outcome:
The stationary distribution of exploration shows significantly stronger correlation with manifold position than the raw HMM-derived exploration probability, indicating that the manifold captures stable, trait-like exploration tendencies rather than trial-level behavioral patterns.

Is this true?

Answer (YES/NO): NO